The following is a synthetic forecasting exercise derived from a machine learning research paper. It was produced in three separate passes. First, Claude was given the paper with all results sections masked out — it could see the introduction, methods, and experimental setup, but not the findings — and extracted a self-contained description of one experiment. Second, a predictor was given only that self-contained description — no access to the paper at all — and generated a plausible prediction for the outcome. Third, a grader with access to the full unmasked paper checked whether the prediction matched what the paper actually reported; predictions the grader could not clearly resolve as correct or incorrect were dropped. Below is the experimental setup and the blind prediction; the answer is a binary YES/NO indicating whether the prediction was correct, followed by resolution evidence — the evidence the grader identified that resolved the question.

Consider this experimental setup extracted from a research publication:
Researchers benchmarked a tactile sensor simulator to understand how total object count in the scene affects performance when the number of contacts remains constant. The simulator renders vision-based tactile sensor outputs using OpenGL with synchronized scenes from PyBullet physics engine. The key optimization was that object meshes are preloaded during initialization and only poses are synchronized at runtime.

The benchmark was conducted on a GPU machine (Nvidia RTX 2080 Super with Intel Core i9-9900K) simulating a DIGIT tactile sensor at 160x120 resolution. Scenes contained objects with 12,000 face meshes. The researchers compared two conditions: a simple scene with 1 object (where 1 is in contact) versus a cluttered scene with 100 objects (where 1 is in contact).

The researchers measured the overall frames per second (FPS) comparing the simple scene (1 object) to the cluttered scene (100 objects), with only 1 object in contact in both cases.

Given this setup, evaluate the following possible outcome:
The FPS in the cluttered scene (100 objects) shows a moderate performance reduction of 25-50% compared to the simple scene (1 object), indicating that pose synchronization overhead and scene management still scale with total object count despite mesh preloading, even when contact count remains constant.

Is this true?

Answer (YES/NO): NO